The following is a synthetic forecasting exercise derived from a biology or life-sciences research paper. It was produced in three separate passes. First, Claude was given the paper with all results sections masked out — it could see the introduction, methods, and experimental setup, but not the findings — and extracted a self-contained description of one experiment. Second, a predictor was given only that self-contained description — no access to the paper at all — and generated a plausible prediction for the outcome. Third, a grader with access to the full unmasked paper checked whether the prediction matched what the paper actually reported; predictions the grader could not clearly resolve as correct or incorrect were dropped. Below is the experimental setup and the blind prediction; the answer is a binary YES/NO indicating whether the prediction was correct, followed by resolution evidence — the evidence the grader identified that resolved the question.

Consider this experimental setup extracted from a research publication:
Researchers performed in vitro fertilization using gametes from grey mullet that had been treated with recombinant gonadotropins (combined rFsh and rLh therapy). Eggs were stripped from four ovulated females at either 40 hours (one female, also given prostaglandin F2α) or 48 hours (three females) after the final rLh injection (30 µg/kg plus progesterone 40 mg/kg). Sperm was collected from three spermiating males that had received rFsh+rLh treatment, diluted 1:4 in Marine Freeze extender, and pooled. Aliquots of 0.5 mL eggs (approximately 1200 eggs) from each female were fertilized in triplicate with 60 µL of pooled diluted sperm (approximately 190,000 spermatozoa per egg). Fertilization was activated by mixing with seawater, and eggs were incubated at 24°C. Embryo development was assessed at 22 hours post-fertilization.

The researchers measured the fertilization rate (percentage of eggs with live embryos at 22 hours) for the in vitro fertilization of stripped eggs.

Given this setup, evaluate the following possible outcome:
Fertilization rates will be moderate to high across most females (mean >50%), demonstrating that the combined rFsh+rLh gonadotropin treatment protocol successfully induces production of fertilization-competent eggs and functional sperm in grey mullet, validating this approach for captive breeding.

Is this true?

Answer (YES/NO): NO